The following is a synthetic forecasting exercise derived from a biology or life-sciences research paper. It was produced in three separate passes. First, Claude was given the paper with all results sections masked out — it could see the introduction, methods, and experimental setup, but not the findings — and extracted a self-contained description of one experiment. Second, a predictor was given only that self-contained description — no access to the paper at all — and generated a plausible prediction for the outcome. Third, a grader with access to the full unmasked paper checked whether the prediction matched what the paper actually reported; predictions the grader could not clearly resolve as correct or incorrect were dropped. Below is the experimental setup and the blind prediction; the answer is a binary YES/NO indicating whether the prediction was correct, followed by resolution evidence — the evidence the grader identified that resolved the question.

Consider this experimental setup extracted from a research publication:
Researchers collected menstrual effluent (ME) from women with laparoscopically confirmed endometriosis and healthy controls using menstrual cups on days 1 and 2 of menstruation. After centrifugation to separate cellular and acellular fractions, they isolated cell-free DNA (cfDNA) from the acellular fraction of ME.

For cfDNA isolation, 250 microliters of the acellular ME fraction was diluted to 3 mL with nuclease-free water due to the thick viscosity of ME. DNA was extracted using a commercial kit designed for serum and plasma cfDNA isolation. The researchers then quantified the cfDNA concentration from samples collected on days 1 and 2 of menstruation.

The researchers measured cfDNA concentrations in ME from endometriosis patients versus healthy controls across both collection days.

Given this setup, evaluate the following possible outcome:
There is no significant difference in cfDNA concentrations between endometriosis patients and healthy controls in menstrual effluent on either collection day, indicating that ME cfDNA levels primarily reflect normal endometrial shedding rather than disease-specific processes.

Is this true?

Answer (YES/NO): NO